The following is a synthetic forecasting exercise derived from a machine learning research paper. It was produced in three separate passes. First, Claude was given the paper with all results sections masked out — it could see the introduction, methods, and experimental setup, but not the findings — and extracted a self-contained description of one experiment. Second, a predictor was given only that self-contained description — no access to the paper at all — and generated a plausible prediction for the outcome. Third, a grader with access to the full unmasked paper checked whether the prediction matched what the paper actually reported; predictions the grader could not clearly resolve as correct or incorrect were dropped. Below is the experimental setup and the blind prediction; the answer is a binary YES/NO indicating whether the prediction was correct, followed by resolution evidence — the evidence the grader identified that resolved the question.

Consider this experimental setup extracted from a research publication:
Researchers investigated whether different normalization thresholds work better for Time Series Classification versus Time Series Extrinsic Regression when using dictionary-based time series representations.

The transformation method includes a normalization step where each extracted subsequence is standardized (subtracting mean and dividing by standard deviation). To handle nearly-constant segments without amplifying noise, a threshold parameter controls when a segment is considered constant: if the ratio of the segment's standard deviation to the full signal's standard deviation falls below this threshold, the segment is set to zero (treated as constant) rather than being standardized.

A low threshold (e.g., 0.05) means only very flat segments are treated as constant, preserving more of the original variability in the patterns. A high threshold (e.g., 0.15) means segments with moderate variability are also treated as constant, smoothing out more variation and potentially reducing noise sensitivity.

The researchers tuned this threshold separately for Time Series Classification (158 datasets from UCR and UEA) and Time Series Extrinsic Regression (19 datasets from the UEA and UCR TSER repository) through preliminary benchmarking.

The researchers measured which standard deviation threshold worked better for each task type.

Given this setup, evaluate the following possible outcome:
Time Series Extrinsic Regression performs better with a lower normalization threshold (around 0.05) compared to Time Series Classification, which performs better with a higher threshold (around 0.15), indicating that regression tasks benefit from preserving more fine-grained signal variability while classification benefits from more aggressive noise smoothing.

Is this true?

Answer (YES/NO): YES